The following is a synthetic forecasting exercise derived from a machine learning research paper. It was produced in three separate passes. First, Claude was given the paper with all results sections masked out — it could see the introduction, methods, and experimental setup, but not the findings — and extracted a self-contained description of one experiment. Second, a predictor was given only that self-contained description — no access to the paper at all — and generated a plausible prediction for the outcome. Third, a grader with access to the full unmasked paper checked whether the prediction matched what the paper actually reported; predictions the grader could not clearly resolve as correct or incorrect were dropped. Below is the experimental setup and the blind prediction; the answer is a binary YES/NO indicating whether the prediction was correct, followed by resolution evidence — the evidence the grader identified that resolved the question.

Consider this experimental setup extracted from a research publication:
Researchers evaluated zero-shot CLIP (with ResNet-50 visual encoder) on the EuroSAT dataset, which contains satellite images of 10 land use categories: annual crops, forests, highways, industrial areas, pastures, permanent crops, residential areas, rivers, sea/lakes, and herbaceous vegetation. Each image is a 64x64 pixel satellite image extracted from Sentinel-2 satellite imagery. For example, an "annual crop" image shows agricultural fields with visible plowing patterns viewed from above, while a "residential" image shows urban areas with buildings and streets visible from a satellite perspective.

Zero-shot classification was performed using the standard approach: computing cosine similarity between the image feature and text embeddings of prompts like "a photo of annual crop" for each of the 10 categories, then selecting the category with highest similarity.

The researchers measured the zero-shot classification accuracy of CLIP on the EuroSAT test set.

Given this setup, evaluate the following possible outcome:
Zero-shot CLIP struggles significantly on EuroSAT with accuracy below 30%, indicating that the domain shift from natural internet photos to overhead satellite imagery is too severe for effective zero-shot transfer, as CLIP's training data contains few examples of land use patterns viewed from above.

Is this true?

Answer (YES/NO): NO